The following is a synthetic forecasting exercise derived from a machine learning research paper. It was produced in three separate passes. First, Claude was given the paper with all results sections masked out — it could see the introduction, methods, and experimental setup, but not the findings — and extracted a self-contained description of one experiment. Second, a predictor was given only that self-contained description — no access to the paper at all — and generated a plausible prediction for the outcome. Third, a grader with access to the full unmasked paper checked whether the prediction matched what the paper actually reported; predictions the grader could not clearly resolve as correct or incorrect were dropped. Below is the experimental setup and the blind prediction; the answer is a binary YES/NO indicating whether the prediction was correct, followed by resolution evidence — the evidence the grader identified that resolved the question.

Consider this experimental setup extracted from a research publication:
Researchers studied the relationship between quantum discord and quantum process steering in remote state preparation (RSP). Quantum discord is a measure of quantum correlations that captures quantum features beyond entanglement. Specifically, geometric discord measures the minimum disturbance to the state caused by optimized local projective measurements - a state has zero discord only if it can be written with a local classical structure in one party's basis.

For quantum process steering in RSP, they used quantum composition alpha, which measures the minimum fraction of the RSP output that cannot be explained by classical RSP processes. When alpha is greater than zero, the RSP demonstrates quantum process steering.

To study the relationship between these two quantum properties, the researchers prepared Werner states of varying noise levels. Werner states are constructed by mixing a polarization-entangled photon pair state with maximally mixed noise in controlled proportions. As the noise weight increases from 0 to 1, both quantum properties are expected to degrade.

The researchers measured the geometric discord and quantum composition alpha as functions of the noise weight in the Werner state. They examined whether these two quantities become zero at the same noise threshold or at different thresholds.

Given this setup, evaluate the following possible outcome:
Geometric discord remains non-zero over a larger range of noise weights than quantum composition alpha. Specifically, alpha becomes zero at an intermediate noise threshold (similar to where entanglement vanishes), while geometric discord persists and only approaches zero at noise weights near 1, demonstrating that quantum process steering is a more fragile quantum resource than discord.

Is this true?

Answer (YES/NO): YES